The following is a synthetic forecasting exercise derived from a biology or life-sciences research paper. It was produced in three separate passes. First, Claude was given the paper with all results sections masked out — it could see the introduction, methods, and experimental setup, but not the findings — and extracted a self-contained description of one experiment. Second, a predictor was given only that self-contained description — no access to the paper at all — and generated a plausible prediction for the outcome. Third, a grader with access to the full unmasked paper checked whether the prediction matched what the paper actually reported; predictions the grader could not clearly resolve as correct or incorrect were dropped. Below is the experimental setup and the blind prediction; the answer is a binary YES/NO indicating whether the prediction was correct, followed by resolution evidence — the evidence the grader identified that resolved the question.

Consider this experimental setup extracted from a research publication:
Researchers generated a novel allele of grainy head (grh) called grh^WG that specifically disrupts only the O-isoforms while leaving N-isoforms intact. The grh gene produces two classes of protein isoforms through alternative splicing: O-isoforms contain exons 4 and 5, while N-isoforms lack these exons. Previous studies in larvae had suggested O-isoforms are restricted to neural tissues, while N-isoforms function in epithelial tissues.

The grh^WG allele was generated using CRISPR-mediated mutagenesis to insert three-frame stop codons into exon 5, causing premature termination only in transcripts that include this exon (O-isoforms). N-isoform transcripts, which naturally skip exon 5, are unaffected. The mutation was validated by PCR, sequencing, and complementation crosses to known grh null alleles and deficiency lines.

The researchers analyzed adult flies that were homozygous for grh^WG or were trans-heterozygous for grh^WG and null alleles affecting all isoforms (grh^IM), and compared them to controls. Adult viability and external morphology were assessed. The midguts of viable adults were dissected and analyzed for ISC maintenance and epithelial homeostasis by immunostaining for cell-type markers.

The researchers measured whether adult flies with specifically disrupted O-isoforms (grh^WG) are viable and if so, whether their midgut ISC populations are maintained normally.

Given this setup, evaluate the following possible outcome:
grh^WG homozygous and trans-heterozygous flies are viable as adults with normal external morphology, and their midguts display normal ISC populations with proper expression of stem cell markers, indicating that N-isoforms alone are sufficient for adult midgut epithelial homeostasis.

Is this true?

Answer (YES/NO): NO